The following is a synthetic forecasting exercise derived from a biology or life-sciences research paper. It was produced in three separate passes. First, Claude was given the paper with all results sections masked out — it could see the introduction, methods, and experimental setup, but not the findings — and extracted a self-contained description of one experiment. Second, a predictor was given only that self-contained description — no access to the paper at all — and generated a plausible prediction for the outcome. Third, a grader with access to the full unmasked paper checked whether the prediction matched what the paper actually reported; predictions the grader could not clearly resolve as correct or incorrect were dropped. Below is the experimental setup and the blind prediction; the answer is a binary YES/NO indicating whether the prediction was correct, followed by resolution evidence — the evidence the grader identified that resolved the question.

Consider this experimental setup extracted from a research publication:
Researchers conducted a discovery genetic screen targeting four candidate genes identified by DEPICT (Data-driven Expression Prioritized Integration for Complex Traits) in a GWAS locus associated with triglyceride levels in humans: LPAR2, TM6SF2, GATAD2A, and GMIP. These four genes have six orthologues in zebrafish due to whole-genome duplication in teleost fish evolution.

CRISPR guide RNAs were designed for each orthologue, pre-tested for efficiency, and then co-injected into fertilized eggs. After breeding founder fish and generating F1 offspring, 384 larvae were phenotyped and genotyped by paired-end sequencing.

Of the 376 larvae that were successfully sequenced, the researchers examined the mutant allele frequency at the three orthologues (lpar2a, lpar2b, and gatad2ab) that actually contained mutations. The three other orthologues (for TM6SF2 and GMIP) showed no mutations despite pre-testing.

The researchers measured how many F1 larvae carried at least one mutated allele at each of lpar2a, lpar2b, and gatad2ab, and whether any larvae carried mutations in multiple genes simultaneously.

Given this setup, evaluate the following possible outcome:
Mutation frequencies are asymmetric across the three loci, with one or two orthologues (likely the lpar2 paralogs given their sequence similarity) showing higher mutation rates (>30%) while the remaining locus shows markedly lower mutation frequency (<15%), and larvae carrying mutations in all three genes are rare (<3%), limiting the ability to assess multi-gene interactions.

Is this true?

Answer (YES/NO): NO